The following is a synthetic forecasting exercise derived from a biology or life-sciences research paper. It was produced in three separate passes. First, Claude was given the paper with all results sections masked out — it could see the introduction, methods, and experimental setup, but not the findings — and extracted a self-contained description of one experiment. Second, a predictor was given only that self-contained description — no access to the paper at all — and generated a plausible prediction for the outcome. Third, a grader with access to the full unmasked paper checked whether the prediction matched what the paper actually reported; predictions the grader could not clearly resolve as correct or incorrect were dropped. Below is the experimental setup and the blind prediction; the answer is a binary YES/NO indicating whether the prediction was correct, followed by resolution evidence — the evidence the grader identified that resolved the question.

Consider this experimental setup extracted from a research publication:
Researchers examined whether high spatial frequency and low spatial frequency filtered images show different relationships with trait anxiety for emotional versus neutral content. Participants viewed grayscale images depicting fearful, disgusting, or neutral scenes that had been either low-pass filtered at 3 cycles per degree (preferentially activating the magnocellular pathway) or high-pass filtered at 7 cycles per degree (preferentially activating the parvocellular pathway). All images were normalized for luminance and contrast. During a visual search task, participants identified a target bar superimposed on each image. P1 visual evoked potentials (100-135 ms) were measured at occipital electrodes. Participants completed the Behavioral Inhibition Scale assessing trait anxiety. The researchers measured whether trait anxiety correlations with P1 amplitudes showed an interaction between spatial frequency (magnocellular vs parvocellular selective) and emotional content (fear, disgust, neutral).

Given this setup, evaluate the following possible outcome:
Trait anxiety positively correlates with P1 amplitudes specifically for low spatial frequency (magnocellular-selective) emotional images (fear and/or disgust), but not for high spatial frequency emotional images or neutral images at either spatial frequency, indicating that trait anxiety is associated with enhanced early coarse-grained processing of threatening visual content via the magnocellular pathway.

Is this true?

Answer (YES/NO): NO